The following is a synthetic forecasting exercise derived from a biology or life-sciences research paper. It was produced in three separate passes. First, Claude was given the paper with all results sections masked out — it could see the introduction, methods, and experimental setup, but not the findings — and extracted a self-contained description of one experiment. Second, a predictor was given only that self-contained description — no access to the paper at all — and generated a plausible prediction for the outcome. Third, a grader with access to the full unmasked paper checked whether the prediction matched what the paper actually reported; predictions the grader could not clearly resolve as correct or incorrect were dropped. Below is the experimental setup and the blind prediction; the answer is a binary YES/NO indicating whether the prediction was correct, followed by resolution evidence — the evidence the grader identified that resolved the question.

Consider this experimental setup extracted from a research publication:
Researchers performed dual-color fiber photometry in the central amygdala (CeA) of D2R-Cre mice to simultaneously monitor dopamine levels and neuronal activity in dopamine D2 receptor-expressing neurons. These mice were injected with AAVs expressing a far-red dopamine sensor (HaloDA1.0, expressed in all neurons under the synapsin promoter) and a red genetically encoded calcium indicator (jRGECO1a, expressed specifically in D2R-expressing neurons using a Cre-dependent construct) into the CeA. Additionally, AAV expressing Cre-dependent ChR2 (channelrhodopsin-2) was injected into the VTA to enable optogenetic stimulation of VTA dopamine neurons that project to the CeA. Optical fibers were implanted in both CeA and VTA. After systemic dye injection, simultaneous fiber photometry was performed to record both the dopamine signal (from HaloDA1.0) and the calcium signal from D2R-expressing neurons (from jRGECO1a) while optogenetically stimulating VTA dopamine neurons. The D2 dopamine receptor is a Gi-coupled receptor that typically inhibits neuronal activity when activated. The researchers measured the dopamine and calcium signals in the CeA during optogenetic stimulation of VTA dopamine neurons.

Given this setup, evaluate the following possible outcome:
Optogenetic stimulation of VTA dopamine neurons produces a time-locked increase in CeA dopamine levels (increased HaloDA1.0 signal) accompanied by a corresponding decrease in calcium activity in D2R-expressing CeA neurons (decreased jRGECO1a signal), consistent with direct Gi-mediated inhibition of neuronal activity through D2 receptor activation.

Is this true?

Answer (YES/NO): YES